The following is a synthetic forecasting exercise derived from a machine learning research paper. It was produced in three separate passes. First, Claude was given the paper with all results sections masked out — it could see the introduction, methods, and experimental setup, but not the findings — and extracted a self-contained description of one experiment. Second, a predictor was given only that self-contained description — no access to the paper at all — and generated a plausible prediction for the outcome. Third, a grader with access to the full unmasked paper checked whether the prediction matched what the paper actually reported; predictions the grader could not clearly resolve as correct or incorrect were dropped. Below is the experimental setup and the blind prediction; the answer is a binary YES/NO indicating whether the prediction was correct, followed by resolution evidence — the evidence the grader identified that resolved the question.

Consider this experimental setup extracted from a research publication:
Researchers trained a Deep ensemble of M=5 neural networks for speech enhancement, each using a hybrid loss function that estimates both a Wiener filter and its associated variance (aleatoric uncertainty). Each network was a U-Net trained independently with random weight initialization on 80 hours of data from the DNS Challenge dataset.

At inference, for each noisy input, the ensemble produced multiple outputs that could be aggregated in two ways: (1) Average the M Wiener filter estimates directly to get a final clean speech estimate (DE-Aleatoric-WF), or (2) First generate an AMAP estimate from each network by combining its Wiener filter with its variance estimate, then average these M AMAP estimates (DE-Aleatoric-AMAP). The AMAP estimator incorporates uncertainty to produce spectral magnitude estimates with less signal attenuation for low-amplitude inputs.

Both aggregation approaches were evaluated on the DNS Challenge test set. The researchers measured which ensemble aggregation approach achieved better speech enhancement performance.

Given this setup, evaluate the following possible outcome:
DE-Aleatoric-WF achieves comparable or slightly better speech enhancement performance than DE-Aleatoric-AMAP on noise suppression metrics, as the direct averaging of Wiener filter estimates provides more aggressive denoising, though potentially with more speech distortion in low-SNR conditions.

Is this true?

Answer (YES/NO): NO